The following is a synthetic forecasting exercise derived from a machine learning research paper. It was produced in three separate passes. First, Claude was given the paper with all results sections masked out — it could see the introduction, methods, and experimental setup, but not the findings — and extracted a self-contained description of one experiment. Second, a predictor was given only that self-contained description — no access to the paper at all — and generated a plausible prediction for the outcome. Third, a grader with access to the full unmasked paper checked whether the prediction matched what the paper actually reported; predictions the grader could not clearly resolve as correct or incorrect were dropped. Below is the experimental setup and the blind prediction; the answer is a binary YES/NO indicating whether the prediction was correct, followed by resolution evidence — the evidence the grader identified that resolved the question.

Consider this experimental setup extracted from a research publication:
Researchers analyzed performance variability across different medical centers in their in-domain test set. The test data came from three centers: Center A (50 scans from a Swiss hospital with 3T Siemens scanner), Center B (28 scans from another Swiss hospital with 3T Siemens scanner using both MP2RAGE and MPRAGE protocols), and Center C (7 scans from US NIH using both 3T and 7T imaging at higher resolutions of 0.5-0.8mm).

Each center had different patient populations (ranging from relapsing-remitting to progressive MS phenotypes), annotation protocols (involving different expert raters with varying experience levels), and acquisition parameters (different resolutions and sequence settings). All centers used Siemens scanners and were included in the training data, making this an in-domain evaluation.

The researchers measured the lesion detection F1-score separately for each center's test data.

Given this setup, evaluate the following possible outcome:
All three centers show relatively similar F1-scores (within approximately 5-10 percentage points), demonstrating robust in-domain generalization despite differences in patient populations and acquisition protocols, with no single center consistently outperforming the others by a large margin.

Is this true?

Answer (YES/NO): NO